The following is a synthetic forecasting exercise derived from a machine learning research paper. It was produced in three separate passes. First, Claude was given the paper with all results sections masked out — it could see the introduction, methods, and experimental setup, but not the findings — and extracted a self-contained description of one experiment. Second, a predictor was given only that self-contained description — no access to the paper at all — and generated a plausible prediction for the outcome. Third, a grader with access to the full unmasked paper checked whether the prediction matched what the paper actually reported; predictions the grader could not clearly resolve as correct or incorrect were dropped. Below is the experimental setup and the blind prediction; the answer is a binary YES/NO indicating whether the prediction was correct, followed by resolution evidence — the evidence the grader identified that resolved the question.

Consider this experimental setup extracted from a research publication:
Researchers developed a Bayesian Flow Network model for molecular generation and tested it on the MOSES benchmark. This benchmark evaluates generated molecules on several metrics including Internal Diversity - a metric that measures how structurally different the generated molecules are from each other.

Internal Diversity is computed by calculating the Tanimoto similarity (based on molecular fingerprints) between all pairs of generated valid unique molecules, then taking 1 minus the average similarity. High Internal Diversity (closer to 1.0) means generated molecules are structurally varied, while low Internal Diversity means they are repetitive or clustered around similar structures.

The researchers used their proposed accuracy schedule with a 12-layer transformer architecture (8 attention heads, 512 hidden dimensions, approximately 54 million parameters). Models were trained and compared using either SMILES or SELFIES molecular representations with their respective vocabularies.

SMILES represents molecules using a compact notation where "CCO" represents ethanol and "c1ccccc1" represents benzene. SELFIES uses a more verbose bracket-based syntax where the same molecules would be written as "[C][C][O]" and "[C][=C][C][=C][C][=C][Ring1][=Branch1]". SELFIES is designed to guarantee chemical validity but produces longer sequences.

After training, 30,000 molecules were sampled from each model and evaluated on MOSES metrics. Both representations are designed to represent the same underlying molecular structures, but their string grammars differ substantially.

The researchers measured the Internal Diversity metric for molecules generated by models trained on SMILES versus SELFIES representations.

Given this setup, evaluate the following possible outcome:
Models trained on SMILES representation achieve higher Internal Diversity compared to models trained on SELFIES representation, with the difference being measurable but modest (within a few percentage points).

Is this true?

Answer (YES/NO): NO